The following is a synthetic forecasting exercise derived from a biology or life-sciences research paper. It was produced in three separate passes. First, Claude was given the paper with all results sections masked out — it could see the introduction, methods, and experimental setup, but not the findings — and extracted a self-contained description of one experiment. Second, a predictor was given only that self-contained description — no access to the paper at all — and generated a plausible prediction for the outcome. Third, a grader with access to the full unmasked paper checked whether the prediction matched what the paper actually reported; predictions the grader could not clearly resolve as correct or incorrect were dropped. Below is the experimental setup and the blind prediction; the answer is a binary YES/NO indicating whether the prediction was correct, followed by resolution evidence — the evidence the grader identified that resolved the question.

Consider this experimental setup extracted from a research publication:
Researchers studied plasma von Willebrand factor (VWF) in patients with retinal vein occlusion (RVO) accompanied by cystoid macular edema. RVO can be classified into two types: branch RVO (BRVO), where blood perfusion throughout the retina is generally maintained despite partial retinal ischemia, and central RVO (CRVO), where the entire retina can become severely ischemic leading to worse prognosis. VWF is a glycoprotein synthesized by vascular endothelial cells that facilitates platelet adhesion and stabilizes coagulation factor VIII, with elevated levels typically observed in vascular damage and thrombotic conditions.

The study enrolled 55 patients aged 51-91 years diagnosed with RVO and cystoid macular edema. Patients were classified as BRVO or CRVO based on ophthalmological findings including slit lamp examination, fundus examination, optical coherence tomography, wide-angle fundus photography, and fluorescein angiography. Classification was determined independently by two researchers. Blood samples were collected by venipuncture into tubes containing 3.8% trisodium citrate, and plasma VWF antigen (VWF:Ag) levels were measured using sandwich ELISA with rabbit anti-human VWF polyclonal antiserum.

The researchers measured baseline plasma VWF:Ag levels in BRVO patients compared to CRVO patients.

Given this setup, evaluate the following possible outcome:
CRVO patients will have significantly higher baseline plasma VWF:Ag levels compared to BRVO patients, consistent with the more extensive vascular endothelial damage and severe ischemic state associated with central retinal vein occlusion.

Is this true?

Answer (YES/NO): NO